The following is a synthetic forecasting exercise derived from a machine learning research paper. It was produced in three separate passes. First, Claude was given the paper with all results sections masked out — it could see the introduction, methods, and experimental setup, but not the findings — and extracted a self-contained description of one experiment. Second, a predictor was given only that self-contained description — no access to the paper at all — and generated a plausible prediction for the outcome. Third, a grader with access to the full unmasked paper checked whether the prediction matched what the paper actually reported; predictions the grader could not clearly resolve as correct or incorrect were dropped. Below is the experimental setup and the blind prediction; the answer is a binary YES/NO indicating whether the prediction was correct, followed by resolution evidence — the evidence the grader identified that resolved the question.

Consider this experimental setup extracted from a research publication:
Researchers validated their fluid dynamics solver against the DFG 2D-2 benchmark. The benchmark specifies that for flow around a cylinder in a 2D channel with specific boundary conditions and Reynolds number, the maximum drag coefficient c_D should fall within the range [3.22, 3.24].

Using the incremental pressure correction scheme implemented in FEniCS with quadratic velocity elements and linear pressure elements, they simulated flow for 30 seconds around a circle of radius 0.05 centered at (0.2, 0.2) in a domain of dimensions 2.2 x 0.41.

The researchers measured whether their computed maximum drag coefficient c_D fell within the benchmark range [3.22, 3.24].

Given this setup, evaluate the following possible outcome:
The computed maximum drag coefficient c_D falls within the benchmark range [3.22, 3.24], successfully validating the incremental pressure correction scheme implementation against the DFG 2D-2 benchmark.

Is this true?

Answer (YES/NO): NO